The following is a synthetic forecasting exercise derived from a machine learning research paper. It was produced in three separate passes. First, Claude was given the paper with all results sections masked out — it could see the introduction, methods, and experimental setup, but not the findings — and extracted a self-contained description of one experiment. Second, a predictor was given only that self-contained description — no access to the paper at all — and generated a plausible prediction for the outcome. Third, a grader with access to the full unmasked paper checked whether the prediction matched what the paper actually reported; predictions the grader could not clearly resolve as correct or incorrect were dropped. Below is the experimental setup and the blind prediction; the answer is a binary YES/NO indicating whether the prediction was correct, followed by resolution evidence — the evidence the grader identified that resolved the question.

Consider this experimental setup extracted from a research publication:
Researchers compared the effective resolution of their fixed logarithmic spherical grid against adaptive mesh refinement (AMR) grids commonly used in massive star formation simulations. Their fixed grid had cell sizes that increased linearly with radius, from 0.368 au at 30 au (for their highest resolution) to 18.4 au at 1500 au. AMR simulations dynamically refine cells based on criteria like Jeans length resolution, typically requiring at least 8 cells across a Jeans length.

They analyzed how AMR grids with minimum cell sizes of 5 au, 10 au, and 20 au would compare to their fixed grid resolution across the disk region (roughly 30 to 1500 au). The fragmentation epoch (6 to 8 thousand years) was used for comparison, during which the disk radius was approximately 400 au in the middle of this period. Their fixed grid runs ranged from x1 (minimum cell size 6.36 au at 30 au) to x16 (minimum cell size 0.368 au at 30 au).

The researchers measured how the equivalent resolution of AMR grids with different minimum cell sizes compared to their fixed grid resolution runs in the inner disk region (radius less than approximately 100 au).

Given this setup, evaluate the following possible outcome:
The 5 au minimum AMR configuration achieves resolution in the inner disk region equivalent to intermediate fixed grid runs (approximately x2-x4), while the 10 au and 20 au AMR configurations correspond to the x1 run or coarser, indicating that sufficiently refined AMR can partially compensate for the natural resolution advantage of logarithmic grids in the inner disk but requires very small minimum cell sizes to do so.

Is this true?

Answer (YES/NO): NO